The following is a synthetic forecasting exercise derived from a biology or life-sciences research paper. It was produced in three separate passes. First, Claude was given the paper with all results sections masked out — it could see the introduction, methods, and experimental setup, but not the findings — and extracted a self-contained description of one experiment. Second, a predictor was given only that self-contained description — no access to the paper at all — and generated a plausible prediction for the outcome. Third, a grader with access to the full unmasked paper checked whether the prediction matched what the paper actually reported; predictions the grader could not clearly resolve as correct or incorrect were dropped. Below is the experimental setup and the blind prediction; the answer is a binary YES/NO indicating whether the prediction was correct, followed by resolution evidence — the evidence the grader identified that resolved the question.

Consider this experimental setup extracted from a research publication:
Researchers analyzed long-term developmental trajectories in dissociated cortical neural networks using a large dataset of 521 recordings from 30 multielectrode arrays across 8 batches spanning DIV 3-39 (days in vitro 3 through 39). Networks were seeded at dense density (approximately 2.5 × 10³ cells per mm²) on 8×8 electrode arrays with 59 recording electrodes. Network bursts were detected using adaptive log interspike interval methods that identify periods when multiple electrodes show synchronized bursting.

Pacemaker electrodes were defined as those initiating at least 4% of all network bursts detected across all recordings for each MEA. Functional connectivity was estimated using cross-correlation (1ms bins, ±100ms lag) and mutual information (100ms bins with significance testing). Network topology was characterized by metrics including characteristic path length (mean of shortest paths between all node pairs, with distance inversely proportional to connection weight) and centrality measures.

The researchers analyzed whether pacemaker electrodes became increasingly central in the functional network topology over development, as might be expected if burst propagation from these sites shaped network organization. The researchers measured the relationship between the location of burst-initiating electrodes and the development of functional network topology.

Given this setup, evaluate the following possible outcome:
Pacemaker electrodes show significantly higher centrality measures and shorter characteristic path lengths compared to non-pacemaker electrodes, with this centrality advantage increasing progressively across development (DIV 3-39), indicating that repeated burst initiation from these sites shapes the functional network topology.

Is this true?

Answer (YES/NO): NO